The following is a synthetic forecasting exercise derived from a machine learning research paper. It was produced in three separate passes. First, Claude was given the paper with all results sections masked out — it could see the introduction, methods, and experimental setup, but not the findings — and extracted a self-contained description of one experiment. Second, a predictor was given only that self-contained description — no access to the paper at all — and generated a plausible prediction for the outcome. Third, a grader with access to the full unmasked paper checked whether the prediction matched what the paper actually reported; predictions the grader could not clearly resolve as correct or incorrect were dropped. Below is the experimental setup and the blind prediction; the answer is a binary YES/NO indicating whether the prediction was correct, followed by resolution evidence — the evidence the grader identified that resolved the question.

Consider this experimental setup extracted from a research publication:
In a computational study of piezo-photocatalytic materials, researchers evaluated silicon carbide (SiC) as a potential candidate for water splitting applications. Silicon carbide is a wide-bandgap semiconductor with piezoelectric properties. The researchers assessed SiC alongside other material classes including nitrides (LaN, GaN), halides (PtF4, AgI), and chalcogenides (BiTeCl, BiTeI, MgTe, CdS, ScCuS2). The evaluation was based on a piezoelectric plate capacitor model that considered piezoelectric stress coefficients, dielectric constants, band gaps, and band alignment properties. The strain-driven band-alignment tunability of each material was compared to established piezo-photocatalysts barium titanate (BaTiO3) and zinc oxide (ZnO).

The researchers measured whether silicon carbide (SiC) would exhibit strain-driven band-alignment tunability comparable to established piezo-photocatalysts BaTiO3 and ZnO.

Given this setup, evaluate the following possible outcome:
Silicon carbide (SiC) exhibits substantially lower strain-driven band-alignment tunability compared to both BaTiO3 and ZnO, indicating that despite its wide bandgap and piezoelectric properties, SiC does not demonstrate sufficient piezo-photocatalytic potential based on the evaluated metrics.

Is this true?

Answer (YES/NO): NO